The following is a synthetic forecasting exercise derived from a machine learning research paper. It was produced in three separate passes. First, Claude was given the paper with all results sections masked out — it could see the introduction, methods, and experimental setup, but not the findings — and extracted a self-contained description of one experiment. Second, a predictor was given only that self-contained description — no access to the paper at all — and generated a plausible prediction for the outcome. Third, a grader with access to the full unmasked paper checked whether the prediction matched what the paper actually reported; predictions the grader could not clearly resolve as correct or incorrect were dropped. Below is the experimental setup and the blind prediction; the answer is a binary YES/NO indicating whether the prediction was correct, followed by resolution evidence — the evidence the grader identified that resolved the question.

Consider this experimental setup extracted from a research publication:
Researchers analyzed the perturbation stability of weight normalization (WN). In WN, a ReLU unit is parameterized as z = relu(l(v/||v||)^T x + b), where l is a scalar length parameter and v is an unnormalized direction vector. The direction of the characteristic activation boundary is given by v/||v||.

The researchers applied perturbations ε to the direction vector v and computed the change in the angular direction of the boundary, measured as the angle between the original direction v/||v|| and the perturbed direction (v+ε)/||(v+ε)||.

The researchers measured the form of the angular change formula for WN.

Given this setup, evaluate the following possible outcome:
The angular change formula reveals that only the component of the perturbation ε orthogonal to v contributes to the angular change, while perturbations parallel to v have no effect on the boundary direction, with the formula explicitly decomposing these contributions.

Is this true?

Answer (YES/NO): NO